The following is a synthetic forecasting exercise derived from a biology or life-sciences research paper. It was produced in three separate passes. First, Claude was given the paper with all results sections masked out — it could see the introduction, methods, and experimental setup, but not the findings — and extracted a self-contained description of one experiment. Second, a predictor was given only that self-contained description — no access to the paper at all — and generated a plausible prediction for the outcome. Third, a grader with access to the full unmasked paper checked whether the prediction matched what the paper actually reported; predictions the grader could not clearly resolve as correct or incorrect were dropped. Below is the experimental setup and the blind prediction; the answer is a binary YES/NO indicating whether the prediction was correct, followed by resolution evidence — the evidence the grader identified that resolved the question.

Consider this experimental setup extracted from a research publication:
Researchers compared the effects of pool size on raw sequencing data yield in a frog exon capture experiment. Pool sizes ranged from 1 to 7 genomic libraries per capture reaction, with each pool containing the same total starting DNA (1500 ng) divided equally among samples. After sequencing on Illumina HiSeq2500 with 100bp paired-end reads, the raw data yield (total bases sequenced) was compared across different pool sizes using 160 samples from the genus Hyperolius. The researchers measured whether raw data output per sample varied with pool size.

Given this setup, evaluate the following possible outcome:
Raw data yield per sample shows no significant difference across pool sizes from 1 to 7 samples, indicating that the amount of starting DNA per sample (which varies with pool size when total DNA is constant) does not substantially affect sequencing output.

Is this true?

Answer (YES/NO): YES